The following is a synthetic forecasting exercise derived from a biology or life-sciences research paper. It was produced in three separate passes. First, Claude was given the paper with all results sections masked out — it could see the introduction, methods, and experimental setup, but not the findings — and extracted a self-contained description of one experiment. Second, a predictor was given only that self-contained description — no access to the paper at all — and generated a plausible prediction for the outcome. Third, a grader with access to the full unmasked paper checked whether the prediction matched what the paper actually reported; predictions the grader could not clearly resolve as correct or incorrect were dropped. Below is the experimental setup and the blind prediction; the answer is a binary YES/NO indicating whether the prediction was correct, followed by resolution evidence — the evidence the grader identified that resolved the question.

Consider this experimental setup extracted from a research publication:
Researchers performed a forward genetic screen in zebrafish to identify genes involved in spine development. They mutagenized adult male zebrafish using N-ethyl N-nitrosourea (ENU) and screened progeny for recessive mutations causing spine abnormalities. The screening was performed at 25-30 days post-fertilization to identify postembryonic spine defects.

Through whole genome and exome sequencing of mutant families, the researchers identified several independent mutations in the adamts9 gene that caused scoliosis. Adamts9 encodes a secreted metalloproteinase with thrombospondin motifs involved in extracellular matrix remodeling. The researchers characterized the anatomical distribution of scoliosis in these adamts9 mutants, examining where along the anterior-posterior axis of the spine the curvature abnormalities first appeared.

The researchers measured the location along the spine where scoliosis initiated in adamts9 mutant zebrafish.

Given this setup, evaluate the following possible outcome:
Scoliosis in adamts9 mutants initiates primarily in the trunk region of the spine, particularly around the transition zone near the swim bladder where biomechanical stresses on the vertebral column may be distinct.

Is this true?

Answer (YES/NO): NO